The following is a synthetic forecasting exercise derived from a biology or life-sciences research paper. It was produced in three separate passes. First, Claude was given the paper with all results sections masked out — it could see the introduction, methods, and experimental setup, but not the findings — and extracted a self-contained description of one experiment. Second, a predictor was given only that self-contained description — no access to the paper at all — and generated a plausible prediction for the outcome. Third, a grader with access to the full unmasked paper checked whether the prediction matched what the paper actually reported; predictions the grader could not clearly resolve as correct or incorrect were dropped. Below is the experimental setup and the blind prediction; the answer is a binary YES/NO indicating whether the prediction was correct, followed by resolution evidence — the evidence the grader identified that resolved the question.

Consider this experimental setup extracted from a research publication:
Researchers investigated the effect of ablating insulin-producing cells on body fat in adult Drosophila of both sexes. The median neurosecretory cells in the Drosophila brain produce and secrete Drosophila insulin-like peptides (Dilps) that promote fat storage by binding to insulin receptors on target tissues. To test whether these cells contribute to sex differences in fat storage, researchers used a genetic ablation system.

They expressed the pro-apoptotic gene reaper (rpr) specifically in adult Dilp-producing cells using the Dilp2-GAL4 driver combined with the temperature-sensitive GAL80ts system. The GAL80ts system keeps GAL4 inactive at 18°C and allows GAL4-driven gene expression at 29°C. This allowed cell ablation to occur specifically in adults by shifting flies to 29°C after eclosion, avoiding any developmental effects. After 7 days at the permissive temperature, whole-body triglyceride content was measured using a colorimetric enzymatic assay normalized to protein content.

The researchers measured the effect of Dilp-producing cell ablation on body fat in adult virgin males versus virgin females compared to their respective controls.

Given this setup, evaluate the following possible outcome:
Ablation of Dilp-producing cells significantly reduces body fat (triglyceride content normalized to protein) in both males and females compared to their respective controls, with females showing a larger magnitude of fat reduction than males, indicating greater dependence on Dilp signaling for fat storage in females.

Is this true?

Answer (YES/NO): NO